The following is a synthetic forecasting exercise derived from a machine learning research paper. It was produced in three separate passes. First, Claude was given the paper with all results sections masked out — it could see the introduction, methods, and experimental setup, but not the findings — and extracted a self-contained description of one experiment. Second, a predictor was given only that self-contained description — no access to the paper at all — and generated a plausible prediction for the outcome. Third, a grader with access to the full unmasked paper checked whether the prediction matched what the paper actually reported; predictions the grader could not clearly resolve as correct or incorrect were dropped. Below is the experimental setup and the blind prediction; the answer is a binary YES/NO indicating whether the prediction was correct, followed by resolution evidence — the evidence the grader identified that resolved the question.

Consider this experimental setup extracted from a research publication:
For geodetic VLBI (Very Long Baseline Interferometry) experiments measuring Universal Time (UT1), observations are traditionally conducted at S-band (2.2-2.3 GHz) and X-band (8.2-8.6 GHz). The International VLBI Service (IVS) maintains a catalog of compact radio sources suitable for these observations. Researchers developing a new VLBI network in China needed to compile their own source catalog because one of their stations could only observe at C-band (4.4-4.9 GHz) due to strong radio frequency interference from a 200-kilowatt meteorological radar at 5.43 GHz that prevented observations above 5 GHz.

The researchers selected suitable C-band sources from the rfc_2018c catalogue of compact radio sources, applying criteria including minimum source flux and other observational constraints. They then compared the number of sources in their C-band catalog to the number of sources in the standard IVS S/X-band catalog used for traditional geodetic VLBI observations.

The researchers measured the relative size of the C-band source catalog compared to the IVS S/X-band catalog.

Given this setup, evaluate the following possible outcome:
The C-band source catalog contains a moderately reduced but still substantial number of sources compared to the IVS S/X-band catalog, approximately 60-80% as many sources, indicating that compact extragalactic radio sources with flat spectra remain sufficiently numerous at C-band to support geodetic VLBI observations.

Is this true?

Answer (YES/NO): NO